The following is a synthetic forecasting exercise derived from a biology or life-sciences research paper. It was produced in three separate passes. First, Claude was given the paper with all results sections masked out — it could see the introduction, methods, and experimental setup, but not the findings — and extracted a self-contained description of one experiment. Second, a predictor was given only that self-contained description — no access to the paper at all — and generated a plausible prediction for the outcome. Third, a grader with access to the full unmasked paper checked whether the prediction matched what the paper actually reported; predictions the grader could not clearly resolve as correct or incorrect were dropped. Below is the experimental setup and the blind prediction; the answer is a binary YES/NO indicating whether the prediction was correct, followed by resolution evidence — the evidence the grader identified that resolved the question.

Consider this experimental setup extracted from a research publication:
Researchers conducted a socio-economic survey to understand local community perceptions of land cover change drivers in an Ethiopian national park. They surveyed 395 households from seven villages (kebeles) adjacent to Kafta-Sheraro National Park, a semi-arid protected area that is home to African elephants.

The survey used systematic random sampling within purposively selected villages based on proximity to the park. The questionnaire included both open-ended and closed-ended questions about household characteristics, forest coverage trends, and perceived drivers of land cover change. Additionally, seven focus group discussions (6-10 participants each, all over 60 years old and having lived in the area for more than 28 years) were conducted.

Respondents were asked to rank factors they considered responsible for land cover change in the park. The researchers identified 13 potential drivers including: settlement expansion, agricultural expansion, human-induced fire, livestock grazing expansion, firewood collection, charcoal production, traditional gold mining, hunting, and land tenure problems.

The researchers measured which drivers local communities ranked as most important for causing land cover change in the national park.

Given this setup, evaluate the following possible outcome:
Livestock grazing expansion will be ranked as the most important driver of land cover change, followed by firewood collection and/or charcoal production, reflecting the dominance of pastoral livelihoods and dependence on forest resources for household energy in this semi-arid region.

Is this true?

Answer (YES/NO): NO